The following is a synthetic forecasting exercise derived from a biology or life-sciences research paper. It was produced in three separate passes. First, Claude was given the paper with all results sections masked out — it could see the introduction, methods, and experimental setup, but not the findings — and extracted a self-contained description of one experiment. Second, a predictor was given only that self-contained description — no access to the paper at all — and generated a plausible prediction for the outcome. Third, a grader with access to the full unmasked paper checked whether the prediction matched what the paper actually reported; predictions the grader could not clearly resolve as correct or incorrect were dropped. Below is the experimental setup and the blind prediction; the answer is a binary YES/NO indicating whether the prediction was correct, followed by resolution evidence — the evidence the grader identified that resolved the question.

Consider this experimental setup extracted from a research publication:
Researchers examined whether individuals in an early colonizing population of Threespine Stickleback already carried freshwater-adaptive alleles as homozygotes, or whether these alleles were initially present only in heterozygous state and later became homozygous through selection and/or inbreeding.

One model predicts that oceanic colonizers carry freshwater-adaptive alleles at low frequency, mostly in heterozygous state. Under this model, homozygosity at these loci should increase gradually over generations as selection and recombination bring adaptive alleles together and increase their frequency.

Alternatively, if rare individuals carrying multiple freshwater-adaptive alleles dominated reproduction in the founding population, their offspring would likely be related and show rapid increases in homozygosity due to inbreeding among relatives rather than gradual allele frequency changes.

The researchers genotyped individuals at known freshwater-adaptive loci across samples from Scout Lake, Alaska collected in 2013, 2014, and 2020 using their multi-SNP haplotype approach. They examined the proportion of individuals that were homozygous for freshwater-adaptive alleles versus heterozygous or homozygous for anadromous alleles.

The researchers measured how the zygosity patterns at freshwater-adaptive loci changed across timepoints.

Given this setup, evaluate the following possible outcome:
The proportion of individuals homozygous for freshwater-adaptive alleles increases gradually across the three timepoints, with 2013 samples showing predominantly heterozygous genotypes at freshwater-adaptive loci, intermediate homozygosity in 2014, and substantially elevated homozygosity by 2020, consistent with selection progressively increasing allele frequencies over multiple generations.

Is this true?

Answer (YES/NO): NO